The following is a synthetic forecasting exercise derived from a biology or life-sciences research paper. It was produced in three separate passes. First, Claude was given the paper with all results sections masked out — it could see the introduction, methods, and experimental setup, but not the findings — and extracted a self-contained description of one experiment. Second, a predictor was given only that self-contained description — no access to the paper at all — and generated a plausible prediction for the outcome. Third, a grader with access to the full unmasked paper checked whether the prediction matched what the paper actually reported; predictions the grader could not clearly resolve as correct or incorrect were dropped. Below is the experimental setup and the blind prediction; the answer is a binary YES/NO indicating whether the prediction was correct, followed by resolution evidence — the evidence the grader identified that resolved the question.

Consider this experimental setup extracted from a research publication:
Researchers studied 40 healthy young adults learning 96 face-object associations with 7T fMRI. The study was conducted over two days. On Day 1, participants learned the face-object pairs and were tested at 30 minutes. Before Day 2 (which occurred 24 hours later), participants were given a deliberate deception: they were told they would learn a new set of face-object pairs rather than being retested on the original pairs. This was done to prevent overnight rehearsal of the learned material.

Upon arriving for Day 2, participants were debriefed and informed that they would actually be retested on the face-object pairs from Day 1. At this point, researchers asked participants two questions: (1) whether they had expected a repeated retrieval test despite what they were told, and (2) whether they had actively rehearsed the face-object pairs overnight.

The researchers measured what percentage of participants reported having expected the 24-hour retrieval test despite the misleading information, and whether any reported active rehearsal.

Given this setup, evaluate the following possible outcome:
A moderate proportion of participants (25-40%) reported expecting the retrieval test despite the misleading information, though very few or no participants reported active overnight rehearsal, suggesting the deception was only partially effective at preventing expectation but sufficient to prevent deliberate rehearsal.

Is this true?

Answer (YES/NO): YES